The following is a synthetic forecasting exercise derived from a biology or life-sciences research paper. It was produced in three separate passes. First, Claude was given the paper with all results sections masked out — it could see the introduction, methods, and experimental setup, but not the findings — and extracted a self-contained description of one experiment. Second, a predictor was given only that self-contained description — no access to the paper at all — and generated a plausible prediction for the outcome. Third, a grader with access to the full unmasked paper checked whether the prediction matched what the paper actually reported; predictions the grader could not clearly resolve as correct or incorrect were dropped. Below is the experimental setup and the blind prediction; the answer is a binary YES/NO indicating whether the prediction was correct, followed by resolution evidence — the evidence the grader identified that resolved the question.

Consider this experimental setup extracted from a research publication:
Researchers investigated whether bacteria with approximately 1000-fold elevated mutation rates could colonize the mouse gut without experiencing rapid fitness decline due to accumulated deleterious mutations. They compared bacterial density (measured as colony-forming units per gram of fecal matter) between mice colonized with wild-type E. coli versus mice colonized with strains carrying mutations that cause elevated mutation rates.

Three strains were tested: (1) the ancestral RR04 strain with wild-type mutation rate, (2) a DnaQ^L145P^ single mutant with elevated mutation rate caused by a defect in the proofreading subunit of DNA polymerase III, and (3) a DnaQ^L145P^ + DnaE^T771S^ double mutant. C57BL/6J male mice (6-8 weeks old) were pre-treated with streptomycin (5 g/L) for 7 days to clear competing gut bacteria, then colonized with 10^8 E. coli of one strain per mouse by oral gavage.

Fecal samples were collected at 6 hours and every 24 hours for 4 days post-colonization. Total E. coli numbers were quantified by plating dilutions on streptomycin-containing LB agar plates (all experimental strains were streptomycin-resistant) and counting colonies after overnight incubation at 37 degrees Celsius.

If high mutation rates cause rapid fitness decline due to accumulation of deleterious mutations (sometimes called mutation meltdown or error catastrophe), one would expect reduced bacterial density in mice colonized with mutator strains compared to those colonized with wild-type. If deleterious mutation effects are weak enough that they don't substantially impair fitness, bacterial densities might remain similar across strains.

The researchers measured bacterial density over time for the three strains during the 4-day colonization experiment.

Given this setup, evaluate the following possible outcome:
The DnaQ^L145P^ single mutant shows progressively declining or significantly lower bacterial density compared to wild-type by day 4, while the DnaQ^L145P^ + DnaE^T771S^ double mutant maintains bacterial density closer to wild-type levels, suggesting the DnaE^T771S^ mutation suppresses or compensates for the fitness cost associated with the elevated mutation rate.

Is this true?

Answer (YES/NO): YES